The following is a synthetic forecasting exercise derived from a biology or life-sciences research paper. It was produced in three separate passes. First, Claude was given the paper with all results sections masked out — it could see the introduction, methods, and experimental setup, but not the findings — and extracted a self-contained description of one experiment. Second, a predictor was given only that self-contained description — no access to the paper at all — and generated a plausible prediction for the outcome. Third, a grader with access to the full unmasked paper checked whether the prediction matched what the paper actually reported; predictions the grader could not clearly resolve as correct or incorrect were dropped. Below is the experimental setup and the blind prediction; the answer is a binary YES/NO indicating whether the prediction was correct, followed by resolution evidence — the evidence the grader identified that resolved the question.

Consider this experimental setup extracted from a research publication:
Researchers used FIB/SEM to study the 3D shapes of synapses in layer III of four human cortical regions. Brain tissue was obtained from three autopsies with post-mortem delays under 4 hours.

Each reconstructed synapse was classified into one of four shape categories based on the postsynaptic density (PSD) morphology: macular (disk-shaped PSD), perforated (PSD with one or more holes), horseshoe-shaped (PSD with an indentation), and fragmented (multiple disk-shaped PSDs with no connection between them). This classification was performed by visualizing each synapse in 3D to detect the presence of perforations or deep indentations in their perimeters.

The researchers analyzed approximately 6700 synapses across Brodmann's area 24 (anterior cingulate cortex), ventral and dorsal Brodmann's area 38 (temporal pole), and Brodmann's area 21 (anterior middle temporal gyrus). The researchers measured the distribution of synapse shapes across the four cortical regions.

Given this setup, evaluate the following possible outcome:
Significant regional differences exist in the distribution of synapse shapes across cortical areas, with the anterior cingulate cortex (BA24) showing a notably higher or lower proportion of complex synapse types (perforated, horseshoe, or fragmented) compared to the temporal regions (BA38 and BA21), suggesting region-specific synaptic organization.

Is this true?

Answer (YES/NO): NO